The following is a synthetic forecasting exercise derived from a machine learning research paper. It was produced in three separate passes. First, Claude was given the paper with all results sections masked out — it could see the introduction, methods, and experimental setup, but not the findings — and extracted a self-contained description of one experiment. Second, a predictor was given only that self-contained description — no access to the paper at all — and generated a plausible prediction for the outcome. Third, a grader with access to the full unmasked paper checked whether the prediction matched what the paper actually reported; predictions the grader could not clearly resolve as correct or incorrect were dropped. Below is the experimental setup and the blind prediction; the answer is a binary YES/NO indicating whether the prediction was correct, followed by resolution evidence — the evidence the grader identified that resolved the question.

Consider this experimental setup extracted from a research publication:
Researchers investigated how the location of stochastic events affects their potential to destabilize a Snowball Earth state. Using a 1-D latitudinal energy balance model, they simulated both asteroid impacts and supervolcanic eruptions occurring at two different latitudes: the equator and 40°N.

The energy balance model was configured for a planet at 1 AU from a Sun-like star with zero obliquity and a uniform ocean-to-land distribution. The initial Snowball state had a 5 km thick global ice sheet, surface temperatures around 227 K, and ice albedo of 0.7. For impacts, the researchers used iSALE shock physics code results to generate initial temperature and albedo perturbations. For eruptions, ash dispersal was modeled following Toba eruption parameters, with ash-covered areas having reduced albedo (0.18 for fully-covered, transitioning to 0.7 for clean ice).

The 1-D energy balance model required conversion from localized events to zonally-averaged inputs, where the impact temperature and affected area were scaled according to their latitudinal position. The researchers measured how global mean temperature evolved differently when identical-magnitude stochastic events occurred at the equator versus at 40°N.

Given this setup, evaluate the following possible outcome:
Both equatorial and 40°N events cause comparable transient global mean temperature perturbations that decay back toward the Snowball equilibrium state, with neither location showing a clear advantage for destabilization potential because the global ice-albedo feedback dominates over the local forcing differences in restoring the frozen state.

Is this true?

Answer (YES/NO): NO